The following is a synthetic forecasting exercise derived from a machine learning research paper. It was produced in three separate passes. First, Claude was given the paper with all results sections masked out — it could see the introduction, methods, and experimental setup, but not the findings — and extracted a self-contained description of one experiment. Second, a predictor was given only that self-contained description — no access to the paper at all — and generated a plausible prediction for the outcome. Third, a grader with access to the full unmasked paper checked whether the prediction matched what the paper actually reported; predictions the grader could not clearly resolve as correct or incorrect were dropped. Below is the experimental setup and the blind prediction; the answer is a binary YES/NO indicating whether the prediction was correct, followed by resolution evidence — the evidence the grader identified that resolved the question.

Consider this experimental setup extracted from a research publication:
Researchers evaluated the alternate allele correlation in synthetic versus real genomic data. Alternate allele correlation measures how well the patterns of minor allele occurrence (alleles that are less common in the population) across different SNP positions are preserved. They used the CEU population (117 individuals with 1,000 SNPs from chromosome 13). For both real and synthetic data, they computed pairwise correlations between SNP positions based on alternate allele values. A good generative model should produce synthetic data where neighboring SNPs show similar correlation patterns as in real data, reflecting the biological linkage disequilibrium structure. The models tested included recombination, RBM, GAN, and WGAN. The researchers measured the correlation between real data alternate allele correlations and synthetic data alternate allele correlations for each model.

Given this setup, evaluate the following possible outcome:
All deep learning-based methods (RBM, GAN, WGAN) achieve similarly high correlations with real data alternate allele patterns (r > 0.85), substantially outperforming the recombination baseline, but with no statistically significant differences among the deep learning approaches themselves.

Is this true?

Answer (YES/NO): NO